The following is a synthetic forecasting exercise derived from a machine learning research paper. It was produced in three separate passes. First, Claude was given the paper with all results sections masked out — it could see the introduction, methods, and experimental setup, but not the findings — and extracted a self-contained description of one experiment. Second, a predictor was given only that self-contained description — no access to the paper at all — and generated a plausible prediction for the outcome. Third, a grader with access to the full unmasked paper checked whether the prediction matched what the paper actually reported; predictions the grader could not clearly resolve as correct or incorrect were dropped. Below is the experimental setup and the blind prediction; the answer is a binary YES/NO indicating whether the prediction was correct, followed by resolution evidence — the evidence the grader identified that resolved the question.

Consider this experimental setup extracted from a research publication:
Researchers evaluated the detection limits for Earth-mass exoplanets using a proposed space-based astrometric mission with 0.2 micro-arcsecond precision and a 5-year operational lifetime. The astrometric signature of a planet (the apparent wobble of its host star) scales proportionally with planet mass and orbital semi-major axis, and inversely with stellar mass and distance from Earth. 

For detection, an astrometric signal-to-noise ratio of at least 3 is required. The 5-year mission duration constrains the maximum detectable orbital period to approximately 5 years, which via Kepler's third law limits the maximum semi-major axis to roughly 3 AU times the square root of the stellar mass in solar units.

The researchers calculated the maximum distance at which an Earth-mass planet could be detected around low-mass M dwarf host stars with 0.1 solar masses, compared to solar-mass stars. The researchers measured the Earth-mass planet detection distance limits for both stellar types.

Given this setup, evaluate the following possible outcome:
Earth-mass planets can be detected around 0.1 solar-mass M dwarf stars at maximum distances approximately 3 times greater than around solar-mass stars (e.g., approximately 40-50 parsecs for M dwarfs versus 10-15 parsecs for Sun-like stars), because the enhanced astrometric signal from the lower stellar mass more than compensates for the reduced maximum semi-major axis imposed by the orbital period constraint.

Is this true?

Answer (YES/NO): YES